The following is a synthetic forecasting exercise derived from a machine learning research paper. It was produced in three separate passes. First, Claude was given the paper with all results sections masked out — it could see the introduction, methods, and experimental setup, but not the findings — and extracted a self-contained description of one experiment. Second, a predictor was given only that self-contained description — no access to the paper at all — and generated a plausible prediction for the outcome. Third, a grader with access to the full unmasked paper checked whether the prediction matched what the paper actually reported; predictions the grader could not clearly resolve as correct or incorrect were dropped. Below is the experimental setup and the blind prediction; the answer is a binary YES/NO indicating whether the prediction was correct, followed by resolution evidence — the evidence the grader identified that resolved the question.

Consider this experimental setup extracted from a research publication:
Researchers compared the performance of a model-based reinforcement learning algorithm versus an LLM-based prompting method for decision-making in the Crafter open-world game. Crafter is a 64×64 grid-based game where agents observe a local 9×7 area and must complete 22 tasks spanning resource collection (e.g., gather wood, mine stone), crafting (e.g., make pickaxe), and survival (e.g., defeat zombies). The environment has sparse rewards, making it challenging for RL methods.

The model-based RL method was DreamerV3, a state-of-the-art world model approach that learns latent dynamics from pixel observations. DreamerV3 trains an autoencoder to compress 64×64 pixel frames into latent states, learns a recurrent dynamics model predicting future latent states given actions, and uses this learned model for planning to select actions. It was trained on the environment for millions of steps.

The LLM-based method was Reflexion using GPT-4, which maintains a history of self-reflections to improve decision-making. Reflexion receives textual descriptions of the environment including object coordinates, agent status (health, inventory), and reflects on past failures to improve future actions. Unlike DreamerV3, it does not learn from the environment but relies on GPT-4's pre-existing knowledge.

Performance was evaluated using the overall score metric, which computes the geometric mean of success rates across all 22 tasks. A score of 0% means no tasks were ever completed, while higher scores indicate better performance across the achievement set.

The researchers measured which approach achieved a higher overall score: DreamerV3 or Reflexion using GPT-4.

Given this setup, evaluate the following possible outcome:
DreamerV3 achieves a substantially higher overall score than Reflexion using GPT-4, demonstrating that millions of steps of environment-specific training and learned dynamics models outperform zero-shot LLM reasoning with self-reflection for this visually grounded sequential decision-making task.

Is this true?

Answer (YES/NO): YES